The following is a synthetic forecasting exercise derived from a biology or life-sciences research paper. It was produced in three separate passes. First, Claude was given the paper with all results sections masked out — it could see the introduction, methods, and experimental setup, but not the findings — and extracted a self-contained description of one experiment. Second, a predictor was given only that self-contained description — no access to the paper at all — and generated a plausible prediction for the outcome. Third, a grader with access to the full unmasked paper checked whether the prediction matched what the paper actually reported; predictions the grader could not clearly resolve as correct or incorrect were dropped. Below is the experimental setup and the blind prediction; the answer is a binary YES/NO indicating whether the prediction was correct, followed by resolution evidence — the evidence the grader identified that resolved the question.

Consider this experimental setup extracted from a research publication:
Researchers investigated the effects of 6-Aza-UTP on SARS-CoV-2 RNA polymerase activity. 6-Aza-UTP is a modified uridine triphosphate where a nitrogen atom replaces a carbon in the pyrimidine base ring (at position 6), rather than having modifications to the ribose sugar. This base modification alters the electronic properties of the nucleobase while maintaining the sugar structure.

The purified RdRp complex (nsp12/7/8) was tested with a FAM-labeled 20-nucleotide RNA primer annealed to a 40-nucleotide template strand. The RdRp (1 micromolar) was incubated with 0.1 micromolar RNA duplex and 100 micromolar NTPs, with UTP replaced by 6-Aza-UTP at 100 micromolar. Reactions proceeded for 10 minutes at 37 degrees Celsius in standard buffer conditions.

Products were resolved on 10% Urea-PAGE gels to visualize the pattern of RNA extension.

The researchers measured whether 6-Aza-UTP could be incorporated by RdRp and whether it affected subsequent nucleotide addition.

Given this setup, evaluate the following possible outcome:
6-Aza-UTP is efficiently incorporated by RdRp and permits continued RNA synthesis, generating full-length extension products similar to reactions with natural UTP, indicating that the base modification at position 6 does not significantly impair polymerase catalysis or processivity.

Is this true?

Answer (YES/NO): NO